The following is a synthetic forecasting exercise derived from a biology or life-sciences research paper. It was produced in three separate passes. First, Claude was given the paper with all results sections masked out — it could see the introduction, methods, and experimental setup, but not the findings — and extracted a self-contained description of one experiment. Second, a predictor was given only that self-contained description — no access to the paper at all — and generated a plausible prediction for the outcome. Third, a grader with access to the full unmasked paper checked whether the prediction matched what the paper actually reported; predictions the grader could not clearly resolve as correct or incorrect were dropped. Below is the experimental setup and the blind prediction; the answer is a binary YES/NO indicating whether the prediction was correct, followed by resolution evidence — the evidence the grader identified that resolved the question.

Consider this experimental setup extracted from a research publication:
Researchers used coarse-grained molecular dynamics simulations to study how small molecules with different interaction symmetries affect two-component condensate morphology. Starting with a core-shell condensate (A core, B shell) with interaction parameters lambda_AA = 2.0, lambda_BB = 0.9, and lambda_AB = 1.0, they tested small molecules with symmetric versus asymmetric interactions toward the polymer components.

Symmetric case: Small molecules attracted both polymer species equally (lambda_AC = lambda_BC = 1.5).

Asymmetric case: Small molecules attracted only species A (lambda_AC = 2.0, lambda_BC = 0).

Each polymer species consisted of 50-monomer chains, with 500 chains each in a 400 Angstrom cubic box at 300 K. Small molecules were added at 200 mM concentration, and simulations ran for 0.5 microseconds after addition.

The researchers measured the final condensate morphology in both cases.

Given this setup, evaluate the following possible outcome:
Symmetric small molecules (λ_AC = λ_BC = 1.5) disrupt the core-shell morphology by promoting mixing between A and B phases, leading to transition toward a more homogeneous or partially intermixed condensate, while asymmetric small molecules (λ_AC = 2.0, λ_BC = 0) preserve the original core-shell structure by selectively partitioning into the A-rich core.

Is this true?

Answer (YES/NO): NO